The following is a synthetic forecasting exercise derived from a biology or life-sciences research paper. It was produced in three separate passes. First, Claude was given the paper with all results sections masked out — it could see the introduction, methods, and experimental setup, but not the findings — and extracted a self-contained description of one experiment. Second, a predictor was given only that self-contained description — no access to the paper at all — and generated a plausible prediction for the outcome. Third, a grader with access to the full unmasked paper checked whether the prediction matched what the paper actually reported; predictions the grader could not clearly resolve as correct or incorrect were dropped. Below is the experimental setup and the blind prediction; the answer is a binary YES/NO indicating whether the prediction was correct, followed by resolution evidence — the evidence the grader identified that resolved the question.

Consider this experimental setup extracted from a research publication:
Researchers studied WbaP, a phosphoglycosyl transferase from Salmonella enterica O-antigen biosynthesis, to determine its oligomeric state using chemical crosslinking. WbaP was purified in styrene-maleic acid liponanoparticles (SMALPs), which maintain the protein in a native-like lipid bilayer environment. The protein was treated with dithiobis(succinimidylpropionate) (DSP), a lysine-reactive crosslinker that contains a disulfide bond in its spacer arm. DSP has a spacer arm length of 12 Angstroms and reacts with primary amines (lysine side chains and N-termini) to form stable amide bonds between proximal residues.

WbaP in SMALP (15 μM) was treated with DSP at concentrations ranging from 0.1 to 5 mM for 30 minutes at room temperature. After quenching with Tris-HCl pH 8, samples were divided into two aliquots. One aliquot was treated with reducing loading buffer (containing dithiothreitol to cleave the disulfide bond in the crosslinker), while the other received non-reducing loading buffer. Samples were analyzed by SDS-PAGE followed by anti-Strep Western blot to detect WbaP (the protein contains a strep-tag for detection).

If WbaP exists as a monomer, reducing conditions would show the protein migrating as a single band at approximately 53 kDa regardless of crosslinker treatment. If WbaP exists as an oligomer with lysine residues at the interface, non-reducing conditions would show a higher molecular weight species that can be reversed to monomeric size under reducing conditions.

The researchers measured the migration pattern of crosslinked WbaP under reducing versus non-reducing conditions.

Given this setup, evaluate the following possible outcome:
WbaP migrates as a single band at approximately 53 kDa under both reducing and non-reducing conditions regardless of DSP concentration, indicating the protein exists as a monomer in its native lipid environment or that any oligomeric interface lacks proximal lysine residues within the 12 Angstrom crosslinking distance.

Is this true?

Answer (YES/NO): NO